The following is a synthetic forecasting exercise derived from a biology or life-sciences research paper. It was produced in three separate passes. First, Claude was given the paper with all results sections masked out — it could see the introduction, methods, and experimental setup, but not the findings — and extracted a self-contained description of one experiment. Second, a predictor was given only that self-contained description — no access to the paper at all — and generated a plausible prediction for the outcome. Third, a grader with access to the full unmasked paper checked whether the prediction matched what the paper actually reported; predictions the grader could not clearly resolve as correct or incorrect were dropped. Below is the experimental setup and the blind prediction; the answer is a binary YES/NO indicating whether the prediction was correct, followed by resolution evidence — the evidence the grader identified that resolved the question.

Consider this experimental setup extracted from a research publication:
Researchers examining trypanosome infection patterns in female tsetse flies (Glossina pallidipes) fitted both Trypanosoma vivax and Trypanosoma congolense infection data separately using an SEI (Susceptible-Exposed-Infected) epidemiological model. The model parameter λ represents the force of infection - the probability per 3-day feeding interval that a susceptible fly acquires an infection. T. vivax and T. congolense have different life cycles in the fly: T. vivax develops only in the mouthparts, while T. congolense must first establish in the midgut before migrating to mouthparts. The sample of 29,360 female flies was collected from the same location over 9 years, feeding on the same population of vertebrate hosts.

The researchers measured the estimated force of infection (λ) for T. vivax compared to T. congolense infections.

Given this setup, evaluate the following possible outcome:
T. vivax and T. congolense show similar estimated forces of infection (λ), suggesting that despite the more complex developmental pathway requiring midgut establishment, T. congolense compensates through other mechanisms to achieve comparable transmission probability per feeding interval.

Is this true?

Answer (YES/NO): YES